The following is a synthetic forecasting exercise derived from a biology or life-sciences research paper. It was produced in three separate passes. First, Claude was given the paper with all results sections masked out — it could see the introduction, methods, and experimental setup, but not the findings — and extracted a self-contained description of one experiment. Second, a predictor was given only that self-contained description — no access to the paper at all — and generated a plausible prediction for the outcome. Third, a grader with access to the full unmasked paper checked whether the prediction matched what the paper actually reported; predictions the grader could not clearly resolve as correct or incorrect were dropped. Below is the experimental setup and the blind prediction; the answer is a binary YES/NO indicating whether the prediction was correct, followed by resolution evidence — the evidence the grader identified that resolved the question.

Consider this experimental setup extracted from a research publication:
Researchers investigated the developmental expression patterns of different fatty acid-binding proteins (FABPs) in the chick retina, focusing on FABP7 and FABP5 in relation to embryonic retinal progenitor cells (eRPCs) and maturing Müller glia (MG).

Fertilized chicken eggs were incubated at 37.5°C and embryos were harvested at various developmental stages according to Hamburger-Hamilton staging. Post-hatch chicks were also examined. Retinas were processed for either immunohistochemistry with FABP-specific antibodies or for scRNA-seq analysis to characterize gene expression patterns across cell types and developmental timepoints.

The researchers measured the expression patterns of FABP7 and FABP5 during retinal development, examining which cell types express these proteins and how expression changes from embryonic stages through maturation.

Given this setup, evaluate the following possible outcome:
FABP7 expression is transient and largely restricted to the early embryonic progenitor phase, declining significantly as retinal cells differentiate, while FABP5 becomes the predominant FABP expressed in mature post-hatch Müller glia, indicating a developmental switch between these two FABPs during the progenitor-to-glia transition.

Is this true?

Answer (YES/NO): NO